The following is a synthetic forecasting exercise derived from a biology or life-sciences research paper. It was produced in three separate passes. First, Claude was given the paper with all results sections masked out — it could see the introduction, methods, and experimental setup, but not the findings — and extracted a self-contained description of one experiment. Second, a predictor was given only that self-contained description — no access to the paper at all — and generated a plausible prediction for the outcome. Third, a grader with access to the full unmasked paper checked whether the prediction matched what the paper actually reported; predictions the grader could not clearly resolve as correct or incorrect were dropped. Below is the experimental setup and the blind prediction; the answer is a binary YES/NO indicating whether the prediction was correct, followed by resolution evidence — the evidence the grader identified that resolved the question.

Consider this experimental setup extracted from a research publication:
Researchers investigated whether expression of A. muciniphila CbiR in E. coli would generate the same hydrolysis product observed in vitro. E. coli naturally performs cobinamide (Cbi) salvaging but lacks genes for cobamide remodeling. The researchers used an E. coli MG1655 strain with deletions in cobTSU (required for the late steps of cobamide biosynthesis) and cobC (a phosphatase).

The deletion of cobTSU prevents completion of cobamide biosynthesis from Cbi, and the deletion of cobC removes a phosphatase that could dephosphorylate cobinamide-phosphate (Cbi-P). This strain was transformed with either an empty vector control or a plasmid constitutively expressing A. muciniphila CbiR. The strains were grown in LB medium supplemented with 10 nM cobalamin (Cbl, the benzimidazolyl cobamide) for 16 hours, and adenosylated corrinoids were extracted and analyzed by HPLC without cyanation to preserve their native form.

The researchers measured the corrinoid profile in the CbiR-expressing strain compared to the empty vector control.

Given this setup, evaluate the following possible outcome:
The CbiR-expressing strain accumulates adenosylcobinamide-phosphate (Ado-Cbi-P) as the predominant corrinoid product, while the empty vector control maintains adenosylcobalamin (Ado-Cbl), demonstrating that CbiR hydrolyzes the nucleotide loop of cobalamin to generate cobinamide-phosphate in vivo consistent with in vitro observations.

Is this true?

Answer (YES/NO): NO